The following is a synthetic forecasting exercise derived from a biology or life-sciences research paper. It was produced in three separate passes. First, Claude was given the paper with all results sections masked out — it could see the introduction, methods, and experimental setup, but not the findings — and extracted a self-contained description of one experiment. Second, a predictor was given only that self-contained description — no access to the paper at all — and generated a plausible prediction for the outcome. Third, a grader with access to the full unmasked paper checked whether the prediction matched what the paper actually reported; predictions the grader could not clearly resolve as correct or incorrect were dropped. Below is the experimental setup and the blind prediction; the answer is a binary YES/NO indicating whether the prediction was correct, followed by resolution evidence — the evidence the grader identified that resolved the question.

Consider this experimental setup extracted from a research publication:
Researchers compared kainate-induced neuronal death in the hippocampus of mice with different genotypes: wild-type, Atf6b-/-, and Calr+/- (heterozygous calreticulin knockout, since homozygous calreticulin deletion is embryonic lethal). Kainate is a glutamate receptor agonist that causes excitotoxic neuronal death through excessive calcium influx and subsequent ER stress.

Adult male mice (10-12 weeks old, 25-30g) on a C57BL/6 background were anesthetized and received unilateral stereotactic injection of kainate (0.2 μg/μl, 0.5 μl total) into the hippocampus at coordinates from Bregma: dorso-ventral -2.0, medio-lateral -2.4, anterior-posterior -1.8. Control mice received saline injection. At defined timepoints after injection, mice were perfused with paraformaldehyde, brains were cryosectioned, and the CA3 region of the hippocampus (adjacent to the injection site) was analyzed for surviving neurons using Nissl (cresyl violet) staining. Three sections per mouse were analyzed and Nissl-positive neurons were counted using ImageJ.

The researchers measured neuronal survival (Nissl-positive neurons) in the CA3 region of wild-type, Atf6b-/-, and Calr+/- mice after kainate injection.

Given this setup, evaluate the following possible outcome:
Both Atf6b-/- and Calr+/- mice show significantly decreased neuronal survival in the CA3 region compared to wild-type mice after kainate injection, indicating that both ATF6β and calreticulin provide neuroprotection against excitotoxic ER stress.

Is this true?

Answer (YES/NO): YES